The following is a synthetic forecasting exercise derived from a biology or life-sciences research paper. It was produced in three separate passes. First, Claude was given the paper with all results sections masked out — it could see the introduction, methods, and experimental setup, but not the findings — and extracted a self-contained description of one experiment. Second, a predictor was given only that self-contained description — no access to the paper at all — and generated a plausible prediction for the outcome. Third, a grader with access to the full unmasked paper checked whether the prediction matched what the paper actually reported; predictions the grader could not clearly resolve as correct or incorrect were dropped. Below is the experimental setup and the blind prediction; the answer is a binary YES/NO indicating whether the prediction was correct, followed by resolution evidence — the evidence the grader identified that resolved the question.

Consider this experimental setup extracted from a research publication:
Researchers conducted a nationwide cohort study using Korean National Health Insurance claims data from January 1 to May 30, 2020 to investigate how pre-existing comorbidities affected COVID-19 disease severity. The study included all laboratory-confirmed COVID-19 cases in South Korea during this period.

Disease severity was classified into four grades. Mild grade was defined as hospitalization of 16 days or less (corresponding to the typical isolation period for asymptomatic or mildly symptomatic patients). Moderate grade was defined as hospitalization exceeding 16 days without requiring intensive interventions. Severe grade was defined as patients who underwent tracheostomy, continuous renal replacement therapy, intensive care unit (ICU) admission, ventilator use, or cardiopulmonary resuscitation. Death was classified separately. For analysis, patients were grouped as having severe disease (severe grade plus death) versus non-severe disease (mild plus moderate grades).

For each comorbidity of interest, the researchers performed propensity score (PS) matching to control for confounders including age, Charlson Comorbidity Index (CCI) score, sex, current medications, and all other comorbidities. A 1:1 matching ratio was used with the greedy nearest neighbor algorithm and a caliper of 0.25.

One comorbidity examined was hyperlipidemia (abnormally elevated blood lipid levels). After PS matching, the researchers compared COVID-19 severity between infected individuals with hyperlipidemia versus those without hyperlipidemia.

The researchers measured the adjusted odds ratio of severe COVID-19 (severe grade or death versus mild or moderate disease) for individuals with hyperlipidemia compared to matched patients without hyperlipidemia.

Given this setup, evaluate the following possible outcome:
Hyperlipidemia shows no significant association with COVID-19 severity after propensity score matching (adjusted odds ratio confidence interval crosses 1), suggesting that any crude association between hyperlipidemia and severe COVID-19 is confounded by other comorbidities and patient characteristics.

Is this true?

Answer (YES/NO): NO